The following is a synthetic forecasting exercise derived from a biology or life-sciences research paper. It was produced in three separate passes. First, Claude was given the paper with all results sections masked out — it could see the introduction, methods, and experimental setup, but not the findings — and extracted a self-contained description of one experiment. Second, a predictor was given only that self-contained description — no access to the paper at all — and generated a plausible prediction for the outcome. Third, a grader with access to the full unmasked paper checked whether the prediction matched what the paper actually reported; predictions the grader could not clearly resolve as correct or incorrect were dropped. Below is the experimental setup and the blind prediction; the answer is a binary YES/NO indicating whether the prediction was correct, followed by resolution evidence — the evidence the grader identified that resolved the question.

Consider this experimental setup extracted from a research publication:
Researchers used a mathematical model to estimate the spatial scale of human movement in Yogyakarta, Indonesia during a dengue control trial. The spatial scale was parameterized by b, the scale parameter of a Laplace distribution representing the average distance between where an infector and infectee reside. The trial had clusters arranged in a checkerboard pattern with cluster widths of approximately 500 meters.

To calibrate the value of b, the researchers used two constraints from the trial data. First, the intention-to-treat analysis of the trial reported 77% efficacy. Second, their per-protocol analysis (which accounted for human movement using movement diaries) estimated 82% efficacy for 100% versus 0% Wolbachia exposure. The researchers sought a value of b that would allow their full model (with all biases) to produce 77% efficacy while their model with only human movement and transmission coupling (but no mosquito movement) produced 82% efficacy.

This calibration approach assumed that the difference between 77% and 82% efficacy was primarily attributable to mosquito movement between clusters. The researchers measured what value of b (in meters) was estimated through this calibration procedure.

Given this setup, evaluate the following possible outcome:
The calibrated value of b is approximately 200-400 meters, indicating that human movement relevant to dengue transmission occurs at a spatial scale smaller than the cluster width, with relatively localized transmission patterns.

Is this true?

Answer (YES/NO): NO